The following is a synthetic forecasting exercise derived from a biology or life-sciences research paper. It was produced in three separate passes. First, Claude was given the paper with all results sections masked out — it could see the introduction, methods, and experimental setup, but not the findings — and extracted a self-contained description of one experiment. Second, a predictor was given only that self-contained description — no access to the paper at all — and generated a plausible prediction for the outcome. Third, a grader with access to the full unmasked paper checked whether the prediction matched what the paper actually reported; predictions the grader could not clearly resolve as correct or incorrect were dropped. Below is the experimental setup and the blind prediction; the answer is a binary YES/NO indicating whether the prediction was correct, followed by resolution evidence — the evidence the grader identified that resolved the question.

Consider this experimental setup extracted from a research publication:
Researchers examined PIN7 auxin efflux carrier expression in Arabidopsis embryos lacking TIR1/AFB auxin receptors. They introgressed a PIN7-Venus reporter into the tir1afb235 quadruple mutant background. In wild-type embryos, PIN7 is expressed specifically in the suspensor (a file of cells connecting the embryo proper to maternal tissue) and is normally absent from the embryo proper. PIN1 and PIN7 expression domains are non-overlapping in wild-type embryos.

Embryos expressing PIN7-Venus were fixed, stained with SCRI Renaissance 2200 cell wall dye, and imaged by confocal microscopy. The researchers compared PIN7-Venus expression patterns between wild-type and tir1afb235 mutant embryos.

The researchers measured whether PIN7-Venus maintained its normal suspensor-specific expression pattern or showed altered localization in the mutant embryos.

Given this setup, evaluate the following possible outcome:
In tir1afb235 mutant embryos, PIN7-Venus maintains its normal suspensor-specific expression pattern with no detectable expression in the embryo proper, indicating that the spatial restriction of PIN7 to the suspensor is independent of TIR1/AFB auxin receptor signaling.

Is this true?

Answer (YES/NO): NO